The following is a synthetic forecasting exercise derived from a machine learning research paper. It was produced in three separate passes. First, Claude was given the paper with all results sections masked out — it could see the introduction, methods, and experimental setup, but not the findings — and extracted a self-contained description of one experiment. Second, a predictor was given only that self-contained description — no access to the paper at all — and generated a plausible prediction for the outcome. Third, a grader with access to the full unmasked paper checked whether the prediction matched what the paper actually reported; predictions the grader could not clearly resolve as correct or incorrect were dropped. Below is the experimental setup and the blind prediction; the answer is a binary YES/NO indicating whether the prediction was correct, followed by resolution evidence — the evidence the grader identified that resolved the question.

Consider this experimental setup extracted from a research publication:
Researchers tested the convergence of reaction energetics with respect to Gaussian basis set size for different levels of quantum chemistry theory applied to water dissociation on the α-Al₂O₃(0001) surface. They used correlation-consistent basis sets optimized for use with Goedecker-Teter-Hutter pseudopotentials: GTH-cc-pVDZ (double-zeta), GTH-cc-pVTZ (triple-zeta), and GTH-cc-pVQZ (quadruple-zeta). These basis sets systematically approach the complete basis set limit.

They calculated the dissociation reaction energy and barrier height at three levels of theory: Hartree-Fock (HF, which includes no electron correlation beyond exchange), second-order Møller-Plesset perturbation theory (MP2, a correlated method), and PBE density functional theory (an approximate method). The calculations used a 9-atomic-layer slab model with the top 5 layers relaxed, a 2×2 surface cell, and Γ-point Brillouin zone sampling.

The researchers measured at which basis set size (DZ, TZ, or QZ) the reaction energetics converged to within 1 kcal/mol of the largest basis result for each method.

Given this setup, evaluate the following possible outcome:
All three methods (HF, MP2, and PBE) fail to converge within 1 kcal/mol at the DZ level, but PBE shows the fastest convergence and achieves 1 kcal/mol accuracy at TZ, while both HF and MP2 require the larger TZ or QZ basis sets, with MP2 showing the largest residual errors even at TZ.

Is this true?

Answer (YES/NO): NO